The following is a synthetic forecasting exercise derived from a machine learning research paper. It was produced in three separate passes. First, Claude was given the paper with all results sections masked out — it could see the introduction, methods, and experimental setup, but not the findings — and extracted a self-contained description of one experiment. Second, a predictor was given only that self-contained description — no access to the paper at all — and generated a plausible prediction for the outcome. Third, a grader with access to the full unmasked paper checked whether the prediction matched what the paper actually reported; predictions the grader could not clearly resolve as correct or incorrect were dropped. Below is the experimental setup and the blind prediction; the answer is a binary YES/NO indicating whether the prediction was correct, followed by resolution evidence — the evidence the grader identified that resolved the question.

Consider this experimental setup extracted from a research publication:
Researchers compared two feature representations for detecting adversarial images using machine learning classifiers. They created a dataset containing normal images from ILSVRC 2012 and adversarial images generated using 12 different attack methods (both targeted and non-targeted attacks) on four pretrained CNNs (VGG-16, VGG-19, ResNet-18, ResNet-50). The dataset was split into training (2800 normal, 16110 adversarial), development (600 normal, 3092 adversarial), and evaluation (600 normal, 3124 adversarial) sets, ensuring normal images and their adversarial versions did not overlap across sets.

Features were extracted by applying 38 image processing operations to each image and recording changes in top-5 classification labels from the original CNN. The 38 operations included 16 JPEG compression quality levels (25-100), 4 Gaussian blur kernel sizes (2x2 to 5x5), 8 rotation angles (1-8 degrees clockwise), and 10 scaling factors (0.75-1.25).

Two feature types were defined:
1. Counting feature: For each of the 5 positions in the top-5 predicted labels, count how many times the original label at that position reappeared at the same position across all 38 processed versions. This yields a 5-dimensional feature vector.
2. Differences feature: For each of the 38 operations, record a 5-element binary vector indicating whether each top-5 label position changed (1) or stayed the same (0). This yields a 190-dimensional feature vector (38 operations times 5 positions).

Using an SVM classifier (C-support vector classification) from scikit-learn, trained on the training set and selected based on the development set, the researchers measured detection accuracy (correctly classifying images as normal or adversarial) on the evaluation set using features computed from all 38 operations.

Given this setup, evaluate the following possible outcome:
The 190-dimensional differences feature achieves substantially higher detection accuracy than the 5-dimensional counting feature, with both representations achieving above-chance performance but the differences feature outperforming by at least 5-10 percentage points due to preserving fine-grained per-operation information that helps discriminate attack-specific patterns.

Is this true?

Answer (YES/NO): NO